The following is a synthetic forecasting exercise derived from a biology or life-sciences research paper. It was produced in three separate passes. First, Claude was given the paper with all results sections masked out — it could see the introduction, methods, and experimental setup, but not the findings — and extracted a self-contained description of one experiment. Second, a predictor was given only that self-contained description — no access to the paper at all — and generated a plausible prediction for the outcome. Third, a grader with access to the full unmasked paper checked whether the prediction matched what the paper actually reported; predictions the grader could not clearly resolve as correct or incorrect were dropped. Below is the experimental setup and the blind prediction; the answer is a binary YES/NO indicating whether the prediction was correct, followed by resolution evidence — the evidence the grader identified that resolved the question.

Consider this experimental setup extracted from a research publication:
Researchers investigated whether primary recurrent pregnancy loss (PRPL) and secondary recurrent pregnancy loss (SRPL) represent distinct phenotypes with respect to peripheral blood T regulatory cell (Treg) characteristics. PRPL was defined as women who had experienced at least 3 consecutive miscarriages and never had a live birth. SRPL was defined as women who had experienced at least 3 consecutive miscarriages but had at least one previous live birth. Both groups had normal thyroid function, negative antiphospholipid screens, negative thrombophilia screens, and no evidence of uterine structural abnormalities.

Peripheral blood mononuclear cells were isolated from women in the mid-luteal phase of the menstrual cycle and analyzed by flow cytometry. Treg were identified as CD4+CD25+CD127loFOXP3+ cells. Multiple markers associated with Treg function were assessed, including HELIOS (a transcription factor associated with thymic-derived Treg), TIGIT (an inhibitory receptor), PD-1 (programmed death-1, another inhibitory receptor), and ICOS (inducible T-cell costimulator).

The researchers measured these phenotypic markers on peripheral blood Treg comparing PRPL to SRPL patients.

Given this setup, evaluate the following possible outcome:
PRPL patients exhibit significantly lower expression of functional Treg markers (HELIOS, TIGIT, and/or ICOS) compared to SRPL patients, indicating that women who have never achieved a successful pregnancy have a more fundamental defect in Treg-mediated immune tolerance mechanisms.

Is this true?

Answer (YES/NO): NO